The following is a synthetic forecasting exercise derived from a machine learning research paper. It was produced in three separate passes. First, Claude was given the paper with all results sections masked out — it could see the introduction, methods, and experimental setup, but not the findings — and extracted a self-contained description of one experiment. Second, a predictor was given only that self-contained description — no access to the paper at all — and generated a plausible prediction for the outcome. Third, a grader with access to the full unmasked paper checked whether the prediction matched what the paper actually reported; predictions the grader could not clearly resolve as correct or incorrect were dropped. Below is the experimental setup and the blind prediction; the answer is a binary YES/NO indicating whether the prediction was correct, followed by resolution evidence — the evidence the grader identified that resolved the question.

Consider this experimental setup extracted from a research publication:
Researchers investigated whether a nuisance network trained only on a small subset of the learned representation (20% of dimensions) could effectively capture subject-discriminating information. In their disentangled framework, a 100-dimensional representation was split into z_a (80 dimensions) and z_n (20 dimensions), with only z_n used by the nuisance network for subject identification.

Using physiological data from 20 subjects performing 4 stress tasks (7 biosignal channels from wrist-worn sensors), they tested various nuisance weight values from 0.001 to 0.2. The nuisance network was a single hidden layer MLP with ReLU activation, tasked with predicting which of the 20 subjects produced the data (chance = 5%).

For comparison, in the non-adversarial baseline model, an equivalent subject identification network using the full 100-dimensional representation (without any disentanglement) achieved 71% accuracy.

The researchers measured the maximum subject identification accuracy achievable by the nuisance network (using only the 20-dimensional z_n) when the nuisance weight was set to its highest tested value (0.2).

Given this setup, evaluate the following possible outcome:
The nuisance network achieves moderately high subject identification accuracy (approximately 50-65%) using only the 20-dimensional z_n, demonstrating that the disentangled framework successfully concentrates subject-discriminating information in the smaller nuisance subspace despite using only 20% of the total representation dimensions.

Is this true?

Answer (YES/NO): NO